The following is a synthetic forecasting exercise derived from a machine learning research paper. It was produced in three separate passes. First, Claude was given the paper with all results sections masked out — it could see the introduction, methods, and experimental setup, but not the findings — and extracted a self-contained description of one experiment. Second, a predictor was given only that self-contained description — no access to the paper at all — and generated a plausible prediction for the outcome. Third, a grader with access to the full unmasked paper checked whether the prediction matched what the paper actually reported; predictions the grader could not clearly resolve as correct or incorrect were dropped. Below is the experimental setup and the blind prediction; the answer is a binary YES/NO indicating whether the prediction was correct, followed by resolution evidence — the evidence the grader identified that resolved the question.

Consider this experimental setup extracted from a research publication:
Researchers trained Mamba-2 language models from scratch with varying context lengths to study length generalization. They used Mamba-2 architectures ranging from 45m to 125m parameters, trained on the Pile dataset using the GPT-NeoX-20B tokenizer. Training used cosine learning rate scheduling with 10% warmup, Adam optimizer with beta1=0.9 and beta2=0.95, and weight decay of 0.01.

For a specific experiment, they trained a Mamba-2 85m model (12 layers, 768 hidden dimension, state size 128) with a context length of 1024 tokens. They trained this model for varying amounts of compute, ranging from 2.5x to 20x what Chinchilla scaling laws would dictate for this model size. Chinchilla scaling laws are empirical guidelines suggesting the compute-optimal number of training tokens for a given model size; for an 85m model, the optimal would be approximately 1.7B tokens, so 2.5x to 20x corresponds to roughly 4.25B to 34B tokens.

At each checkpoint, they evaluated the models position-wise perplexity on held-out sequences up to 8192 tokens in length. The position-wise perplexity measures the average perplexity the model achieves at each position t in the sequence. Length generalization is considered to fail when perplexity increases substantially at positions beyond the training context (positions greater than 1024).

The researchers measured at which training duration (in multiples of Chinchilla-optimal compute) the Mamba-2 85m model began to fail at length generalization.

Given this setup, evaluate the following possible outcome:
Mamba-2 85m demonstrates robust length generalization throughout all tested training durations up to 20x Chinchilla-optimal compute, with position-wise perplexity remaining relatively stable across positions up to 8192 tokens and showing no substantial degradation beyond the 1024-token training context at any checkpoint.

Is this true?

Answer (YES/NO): NO